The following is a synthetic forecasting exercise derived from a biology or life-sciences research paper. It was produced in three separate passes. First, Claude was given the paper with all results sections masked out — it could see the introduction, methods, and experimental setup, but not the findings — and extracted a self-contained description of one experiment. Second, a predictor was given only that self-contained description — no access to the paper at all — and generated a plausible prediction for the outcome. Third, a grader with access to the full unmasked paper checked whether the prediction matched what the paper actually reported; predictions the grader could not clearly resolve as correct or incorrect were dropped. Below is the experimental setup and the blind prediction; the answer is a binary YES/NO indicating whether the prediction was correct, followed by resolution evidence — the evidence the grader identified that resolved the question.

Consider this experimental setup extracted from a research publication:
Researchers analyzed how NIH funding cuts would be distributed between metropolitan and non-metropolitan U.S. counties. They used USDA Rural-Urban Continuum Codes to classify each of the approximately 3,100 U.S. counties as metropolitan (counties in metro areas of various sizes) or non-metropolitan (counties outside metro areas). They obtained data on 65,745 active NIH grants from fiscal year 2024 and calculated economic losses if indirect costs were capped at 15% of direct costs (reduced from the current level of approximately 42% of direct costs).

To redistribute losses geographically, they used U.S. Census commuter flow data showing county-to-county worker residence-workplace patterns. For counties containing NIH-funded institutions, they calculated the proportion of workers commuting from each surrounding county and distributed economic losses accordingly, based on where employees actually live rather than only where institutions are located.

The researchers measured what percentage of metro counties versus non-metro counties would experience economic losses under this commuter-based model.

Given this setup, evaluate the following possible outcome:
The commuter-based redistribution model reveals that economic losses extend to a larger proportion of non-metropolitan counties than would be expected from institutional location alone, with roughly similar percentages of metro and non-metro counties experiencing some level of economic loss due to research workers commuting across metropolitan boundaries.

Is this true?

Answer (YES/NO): YES